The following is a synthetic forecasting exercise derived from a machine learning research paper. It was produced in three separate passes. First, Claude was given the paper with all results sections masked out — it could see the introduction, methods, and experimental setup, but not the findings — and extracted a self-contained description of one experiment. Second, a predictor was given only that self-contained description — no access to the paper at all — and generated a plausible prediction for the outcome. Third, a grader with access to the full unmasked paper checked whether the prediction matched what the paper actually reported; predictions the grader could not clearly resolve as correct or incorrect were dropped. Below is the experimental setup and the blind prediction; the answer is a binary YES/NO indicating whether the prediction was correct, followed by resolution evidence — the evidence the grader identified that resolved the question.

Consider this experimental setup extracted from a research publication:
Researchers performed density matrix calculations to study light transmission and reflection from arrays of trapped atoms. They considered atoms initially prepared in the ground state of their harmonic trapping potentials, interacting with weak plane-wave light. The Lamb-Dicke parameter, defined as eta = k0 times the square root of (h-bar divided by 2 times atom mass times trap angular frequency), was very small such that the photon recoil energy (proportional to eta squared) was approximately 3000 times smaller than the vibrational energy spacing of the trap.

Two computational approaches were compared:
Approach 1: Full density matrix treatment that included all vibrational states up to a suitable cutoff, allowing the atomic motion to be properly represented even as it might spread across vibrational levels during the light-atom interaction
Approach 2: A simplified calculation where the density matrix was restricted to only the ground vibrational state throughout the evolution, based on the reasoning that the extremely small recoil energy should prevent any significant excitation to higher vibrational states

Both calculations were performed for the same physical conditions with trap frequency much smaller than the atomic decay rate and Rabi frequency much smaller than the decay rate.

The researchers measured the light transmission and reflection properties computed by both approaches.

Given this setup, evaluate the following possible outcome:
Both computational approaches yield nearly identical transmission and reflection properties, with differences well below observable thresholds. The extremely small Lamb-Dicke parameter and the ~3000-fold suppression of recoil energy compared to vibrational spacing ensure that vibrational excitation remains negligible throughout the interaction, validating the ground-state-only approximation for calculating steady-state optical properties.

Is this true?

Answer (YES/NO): NO